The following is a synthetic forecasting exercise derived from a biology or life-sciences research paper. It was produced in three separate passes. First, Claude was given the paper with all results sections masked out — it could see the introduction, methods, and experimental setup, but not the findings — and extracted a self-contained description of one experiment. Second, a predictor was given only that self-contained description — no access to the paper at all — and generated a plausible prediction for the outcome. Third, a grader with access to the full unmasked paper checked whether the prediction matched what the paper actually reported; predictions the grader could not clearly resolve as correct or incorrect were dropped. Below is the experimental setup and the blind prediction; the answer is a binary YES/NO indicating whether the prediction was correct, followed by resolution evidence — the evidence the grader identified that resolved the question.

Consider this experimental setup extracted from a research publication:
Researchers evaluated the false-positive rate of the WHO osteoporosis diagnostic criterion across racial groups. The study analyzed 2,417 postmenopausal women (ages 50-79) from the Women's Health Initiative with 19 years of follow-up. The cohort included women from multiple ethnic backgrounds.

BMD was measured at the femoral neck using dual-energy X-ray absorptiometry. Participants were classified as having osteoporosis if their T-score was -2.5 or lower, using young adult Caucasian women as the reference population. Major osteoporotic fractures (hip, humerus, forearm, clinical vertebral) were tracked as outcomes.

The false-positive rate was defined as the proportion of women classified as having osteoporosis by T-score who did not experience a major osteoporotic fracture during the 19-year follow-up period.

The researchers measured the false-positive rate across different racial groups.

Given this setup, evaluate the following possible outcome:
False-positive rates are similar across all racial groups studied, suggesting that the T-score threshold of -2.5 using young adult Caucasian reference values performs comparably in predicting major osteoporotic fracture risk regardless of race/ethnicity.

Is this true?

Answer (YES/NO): NO